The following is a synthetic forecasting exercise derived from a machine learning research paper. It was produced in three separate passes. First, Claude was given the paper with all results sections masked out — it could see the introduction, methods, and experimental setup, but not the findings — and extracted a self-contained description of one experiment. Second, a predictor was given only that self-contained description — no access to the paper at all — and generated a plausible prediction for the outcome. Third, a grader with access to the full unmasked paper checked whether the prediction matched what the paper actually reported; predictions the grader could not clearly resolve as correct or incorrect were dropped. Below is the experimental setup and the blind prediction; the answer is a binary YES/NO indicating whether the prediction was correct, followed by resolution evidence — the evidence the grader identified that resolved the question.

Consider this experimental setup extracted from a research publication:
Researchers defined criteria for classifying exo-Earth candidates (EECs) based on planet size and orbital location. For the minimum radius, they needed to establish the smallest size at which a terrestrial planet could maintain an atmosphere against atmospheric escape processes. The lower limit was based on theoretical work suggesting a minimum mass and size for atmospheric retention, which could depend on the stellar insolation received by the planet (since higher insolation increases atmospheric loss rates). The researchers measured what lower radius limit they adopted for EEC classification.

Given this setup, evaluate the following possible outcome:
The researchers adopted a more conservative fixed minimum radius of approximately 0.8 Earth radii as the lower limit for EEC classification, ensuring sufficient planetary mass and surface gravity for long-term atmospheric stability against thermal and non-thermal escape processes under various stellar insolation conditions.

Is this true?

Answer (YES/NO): NO